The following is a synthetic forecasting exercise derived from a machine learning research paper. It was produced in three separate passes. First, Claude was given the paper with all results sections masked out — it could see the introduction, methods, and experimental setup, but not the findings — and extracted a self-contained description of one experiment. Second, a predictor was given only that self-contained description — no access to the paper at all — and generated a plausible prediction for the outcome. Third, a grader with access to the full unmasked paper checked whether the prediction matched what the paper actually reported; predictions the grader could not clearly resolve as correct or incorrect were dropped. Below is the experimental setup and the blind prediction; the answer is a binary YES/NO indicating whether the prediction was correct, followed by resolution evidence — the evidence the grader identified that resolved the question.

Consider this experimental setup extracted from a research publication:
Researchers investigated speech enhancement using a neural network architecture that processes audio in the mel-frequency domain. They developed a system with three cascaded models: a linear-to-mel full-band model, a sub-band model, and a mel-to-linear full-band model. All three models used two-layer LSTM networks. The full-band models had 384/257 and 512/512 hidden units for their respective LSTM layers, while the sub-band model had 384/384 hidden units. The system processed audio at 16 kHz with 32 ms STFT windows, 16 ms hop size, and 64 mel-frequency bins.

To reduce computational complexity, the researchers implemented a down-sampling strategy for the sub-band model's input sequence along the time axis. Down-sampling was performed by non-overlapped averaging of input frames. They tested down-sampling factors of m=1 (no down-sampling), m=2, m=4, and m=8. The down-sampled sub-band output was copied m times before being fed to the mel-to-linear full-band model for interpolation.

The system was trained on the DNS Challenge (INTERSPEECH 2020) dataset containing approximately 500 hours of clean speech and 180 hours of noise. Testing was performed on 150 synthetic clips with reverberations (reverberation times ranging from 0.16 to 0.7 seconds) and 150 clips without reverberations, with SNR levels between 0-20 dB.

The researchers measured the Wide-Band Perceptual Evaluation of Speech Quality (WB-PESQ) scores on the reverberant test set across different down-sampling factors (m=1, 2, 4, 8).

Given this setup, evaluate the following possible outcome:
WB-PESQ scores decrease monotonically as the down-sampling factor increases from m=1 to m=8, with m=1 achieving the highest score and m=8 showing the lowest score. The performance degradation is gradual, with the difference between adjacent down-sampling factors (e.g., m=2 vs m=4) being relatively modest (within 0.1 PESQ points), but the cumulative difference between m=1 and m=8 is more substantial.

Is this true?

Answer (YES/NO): NO